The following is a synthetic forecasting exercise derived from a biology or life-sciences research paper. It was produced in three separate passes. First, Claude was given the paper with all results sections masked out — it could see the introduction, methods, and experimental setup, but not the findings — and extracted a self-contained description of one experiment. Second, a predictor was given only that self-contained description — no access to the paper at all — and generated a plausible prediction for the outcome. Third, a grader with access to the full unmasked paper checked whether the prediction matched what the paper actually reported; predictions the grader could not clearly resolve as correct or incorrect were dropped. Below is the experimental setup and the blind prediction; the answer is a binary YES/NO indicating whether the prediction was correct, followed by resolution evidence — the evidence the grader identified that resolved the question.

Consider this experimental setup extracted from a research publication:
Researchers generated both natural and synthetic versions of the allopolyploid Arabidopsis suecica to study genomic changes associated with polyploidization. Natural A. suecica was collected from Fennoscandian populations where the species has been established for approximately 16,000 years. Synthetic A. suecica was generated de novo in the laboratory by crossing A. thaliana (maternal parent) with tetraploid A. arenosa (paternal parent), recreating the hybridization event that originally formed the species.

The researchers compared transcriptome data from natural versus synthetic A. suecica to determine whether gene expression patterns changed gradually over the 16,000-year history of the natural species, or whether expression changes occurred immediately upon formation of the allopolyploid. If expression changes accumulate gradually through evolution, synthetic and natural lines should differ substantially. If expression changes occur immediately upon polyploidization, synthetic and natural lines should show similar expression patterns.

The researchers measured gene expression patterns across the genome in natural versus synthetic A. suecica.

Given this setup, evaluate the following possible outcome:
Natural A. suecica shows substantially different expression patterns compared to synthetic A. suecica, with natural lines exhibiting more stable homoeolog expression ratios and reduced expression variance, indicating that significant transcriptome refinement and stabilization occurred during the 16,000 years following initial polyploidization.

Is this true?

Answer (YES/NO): NO